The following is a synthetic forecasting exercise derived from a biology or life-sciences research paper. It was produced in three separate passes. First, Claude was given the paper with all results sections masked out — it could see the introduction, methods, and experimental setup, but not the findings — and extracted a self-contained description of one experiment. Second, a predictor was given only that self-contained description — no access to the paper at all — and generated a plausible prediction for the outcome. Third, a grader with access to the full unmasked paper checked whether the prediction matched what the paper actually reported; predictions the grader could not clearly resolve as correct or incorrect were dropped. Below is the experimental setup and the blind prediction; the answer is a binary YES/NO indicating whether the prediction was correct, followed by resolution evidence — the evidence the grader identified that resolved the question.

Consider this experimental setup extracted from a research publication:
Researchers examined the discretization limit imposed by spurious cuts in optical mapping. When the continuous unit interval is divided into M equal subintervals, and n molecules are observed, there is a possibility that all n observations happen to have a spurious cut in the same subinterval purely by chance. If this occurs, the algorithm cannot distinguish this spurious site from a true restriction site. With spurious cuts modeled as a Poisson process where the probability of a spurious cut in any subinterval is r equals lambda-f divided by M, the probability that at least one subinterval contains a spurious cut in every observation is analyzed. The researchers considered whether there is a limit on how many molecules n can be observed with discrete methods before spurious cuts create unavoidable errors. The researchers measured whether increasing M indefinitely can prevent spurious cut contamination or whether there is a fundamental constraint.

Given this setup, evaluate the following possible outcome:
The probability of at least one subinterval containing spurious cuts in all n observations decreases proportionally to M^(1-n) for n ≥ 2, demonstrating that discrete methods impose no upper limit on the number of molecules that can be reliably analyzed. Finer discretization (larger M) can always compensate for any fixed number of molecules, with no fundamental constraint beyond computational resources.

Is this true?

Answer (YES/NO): NO